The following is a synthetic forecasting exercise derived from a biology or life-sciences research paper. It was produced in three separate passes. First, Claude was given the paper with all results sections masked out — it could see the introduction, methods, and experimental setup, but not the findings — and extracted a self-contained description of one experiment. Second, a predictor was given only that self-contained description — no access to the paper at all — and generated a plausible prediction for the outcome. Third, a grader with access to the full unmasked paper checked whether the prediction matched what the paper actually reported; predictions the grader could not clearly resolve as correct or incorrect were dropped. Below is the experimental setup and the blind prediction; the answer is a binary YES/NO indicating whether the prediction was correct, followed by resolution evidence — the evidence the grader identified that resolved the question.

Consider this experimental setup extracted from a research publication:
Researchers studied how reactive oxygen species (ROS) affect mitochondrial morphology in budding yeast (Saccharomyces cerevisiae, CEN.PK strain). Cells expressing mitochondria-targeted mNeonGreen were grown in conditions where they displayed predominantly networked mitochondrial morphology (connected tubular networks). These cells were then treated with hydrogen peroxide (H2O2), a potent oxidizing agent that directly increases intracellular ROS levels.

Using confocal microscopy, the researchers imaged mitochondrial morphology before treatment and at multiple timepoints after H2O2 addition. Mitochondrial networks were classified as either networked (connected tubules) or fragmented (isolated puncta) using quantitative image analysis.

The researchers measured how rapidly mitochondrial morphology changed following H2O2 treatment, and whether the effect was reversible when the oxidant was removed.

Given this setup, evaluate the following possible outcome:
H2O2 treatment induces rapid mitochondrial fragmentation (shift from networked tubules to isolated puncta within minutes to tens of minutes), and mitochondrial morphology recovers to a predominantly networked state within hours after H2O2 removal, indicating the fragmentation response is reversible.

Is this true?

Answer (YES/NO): NO